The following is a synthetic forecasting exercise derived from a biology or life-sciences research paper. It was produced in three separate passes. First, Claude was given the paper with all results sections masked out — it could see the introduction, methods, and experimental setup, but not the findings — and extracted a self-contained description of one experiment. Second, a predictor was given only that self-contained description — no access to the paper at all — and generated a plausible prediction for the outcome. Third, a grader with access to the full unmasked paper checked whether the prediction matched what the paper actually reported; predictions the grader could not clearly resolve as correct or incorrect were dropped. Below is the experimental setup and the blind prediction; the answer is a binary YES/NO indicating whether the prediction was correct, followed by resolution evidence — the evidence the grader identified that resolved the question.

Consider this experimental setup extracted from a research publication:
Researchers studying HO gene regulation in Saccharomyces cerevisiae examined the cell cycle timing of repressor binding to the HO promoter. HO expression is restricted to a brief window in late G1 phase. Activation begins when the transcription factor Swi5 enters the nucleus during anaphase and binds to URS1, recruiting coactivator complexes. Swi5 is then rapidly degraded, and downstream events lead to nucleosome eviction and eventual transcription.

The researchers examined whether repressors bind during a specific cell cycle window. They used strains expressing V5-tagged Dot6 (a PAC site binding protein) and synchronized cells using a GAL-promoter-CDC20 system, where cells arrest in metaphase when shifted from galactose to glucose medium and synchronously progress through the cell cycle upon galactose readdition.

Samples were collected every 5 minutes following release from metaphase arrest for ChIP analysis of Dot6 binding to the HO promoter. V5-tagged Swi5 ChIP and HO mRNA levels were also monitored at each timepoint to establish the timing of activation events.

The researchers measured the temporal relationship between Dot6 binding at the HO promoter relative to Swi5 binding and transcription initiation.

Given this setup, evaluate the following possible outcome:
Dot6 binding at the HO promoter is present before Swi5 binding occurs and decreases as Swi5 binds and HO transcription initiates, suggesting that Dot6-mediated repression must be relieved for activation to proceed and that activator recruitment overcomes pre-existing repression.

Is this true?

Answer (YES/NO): NO